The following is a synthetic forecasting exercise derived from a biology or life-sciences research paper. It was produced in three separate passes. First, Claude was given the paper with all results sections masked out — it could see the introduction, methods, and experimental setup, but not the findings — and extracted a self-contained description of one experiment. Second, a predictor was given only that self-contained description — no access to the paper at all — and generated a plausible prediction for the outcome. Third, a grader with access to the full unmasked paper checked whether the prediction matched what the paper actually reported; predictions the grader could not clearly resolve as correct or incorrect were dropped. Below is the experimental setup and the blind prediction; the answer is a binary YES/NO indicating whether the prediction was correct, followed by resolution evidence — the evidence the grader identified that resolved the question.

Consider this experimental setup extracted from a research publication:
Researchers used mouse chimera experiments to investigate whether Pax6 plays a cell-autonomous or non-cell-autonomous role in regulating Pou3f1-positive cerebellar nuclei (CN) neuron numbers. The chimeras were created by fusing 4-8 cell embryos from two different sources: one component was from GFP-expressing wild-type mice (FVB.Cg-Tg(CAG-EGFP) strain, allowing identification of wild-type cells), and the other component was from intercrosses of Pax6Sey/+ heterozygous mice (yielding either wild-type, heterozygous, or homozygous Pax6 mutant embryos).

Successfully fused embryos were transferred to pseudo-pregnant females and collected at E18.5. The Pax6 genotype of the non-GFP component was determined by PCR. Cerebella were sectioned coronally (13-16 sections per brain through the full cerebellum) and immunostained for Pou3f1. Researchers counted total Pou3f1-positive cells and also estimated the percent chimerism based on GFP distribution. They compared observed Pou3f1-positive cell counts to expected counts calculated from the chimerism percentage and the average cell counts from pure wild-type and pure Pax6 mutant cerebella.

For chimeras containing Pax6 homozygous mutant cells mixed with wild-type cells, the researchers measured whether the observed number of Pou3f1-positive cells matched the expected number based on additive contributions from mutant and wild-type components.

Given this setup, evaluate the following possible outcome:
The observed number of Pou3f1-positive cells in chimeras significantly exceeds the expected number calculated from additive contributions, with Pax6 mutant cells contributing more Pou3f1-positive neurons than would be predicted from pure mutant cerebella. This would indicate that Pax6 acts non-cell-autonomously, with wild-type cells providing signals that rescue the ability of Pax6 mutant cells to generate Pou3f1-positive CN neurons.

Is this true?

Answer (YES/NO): NO